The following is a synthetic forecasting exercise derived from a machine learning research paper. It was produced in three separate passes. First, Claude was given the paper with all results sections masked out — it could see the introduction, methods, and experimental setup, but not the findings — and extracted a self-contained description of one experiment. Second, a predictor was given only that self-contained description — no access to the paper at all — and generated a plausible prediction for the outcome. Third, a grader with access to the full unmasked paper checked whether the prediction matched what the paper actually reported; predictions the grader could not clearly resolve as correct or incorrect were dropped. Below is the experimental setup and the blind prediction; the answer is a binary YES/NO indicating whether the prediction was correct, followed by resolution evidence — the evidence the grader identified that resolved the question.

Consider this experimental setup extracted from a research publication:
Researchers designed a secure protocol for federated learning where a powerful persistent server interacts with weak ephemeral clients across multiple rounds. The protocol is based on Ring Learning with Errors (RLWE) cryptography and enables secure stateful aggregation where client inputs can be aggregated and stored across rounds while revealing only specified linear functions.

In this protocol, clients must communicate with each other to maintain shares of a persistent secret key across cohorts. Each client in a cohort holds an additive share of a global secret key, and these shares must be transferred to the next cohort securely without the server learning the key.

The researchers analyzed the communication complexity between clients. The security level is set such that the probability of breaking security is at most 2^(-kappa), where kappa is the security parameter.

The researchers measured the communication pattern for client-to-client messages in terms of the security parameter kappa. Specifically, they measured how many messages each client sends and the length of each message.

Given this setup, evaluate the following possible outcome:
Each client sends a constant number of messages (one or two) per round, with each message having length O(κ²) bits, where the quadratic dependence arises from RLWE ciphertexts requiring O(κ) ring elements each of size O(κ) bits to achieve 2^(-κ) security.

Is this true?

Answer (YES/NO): NO